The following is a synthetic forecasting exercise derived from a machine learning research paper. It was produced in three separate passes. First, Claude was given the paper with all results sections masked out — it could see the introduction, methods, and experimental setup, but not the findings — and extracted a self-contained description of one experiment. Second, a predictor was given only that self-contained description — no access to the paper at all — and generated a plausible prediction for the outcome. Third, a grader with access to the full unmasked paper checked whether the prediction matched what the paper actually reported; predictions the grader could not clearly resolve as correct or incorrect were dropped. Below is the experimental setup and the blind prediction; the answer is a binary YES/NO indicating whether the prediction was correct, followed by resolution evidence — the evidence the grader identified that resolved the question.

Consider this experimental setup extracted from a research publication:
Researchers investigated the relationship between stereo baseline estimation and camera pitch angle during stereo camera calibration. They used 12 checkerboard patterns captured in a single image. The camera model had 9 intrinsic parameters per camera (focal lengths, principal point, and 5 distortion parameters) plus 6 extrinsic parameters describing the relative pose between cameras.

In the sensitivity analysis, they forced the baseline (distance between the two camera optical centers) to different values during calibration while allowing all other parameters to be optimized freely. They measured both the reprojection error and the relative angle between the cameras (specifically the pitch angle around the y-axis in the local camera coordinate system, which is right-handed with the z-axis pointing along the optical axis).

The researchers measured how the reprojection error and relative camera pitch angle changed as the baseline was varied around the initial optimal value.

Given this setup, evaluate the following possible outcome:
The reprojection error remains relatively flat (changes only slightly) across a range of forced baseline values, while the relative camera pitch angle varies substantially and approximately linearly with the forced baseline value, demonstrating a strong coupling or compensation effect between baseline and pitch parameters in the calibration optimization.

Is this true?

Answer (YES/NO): YES